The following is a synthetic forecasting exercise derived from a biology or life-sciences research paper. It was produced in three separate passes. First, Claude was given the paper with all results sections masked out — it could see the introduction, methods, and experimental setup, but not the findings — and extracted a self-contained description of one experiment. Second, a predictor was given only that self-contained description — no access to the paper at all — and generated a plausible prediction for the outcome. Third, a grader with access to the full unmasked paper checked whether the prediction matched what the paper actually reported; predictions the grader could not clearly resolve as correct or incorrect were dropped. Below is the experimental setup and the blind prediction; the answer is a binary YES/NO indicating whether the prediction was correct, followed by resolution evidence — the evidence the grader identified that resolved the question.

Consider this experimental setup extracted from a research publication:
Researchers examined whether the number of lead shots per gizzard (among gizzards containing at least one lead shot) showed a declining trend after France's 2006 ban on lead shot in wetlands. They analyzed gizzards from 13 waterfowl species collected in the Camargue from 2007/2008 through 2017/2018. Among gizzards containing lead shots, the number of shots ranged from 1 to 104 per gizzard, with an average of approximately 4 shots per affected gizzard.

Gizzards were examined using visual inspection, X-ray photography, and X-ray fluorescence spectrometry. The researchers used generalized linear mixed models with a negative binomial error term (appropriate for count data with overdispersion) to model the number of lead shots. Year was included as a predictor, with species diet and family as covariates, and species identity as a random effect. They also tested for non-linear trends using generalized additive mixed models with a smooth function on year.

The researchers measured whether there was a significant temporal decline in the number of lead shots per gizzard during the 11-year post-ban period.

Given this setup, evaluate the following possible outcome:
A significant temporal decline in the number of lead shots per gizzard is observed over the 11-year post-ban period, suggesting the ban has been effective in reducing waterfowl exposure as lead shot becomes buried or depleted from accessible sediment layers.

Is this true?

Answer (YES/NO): NO